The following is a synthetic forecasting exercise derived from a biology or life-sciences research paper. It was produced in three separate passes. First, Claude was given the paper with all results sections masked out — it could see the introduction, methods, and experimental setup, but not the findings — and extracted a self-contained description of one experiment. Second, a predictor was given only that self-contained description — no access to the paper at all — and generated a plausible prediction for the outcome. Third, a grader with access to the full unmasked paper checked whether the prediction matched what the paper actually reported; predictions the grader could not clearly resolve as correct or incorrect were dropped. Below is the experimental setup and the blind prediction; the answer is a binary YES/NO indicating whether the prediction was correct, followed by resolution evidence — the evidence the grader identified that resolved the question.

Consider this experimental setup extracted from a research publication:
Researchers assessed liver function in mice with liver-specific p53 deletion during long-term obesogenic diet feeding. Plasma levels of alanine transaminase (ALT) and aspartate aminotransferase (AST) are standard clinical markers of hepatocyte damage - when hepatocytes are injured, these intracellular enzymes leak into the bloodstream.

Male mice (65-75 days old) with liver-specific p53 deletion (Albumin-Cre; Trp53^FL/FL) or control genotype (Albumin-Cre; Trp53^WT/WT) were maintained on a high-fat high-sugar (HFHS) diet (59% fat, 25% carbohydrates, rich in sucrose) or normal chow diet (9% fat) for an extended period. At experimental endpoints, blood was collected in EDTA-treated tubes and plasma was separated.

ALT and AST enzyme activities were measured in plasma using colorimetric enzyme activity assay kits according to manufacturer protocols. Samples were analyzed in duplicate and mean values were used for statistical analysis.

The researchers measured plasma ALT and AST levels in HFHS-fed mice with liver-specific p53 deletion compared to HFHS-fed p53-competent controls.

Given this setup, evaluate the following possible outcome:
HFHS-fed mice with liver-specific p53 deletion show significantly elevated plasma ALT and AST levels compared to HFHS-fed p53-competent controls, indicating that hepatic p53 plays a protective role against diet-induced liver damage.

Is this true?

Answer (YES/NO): YES